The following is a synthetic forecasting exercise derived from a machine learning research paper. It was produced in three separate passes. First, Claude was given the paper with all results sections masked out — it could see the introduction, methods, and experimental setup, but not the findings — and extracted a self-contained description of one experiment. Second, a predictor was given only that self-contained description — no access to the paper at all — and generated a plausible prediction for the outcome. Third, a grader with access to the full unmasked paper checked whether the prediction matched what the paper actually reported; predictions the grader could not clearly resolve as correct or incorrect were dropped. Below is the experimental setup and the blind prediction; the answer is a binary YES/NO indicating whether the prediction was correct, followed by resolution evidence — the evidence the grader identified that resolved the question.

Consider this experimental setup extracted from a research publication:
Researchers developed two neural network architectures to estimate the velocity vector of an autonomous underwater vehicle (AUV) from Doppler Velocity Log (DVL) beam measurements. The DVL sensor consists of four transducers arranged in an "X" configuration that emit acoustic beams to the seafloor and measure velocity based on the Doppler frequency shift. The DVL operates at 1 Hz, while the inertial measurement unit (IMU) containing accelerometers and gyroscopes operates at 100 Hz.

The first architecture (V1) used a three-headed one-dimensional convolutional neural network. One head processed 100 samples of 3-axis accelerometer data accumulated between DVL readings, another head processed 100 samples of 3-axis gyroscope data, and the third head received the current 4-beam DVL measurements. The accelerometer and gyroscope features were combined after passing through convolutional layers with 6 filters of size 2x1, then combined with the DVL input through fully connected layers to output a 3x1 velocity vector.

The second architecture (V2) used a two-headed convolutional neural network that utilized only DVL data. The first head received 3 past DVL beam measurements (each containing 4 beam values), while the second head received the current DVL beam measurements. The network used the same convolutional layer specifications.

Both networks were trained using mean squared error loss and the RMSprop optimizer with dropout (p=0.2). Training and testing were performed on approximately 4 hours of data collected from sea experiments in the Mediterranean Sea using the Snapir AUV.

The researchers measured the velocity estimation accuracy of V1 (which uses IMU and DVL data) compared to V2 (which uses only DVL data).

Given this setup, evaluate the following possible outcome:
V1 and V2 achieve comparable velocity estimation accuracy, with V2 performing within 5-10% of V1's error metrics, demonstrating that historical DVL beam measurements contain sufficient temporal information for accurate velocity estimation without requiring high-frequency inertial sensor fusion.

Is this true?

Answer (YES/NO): YES